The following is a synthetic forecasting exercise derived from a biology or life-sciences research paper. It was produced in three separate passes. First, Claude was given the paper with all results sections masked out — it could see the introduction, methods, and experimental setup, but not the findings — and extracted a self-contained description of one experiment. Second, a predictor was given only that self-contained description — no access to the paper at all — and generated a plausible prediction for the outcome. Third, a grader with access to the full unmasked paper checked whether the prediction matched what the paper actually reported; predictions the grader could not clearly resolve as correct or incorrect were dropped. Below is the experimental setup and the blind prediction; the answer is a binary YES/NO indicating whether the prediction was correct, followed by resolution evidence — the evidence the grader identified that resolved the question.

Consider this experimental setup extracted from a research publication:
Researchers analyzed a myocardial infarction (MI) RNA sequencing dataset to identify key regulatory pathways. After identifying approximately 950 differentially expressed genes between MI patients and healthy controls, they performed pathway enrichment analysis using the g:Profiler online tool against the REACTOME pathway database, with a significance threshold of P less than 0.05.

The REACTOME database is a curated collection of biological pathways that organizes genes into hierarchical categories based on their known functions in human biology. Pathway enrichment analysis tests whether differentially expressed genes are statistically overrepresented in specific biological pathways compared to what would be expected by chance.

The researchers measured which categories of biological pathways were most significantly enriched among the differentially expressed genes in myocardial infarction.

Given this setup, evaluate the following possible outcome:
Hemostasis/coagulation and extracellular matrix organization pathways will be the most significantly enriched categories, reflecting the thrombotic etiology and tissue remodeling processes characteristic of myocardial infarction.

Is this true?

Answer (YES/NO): NO